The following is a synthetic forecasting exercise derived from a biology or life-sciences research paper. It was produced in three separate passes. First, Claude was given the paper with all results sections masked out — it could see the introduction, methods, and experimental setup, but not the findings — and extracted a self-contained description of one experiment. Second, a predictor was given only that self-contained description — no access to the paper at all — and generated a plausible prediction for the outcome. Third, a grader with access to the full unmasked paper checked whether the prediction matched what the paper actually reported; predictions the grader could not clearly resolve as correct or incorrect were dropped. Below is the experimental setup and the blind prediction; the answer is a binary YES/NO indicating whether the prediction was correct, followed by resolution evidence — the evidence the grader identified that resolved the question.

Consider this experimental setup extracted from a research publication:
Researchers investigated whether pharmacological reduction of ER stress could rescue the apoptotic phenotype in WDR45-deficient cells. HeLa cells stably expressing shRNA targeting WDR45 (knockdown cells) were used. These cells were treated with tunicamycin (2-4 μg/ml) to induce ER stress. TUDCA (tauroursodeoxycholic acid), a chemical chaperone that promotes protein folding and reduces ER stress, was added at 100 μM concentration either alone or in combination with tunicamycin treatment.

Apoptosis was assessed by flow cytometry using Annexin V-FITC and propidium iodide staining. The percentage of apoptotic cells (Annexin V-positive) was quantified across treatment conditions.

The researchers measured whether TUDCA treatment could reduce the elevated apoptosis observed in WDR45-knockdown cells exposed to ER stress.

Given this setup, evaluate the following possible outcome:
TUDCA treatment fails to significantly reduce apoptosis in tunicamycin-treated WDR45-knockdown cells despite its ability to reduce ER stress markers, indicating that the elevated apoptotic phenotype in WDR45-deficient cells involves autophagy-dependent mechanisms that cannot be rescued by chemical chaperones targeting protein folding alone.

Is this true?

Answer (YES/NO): NO